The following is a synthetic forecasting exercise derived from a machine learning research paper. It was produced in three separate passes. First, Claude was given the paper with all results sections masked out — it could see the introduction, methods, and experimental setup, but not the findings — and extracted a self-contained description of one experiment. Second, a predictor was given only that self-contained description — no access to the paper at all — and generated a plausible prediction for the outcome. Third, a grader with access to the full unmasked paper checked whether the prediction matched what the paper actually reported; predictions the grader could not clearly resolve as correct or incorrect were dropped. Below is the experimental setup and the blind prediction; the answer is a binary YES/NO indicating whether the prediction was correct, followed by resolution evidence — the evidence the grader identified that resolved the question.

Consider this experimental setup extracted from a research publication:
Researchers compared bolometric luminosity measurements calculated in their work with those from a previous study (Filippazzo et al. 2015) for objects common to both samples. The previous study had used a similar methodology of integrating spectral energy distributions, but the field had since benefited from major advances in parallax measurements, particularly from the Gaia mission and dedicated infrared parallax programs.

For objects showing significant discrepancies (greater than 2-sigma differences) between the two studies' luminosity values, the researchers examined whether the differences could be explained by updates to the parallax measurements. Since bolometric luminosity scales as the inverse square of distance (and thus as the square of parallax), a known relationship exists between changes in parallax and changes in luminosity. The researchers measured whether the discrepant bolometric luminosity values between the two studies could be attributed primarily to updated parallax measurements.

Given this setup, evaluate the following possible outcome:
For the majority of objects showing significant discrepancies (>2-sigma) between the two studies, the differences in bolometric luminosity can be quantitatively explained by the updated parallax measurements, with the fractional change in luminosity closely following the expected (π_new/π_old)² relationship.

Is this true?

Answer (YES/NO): YES